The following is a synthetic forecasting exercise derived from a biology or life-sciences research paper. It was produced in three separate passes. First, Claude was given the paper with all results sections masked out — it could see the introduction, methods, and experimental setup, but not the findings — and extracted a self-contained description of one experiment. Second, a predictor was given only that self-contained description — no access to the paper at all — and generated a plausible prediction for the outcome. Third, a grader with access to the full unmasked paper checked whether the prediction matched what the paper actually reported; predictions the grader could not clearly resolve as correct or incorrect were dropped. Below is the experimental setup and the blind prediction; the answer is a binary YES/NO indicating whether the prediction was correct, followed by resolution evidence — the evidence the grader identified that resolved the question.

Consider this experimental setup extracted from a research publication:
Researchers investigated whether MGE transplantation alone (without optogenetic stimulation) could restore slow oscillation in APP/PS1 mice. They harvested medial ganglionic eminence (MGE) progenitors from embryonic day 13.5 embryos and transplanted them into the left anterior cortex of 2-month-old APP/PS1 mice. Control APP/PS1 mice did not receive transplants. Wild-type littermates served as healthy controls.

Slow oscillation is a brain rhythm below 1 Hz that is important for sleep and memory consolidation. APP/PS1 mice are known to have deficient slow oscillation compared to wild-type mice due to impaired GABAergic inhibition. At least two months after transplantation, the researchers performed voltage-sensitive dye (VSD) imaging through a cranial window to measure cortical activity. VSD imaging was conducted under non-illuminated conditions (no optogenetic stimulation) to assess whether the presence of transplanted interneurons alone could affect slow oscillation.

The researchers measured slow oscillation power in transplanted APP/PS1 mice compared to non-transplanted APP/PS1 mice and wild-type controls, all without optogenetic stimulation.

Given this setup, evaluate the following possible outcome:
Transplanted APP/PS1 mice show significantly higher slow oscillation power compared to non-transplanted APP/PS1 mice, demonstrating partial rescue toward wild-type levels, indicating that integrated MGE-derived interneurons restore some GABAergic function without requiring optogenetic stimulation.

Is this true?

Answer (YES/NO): YES